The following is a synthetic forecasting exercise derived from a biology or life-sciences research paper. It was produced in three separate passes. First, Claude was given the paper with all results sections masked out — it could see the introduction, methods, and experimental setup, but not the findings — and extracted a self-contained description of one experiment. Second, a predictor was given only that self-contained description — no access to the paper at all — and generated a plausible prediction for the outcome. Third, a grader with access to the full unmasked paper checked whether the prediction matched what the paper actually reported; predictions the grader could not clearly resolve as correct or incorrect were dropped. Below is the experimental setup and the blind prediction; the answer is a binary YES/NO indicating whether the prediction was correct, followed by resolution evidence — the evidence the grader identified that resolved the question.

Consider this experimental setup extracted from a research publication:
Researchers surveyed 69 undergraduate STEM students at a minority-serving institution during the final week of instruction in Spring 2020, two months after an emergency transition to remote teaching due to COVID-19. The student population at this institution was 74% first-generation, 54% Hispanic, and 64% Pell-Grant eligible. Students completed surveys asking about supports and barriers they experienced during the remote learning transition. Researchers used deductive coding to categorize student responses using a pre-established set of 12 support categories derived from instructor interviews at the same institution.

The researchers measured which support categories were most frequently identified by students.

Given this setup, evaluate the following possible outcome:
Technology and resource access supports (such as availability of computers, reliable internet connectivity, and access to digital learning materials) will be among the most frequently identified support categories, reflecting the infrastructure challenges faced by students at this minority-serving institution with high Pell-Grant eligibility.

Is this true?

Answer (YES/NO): NO